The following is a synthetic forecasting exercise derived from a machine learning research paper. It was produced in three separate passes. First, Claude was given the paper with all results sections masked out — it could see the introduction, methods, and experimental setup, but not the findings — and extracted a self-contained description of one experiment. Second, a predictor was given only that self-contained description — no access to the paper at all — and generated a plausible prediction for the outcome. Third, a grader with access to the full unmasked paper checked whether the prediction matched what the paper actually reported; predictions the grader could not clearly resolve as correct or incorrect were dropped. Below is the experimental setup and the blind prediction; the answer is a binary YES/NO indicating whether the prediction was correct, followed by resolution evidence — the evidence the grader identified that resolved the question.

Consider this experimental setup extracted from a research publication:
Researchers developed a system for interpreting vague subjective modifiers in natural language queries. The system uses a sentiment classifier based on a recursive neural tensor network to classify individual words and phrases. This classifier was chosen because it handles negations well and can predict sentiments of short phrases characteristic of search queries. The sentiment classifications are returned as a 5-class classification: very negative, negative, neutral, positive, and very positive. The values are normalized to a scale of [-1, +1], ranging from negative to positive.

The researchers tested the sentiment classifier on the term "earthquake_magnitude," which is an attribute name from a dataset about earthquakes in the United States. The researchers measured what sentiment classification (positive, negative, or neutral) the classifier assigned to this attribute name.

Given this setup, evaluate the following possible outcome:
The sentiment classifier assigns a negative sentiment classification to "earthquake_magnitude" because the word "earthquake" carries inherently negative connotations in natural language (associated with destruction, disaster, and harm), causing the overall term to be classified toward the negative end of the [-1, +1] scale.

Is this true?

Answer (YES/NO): YES